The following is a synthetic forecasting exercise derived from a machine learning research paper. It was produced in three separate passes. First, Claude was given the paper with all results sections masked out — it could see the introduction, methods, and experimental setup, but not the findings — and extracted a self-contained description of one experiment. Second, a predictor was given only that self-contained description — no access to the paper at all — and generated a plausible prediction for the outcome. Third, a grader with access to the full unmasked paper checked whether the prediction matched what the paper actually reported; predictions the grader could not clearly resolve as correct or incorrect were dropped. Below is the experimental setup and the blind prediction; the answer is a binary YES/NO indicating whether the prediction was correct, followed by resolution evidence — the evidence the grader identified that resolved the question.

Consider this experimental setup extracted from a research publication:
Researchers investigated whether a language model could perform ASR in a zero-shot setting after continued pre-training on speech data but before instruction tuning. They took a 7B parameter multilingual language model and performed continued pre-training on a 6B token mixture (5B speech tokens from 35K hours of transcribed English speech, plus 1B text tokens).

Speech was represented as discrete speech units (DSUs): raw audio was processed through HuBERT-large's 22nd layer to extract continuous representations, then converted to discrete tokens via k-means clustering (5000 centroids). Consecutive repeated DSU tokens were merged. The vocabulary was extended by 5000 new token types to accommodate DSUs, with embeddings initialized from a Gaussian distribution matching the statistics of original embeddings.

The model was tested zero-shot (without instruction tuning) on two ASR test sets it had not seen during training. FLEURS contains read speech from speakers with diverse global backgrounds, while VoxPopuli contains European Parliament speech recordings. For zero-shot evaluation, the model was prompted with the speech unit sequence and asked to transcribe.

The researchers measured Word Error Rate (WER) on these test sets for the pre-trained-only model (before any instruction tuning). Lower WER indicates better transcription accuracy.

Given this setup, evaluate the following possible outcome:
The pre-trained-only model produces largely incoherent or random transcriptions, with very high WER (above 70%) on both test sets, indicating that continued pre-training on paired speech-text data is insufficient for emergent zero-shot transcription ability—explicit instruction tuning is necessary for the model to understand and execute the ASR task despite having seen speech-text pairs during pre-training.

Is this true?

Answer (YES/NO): NO